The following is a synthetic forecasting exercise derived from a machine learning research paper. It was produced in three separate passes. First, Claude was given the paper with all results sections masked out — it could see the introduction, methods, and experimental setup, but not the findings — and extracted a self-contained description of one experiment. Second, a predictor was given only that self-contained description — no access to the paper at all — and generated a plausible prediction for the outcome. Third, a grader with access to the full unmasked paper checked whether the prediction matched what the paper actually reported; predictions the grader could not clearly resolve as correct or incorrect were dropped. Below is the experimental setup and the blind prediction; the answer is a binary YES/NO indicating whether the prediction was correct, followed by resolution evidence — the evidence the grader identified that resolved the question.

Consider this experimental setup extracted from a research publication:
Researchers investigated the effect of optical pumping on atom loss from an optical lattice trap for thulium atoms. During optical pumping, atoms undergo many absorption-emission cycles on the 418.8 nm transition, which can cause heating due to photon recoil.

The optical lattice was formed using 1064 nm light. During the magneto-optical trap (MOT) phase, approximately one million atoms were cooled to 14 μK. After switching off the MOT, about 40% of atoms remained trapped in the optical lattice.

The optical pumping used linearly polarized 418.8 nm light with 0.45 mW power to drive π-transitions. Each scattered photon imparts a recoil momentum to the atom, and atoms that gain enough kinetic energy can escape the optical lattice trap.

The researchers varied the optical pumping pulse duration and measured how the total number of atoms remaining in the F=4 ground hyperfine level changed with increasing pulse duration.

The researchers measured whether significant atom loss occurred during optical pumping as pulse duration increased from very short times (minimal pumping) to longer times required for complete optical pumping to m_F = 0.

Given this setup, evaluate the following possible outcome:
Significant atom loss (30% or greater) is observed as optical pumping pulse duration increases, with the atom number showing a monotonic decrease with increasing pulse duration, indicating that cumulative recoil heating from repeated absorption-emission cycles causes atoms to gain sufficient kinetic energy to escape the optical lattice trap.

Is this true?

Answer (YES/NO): YES